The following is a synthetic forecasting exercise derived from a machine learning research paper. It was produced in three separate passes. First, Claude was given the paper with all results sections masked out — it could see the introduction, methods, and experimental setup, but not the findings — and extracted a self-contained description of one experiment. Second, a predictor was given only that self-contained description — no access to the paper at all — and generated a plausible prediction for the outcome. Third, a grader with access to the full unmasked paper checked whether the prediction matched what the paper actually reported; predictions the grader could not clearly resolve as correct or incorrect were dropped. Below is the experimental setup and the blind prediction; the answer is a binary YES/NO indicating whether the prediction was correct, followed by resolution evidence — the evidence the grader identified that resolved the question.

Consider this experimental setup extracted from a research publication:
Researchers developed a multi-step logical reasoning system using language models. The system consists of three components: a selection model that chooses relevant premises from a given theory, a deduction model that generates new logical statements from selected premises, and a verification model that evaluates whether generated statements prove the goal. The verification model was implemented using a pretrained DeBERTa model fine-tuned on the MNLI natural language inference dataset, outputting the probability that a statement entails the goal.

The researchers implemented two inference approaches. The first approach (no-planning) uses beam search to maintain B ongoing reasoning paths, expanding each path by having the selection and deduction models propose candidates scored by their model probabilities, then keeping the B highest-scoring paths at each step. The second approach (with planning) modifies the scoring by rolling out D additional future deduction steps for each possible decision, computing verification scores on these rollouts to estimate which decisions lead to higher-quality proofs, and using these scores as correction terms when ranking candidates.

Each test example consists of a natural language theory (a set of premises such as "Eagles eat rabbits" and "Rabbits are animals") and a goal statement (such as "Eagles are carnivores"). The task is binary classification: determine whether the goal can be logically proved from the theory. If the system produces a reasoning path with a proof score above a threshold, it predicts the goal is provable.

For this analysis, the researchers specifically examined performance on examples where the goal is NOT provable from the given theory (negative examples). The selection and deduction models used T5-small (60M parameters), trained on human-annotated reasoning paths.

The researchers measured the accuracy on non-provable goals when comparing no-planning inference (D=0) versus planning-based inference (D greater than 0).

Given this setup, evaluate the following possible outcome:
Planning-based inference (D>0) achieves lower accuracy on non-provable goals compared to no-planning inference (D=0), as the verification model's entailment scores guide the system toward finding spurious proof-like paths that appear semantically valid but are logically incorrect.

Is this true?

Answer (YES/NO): YES